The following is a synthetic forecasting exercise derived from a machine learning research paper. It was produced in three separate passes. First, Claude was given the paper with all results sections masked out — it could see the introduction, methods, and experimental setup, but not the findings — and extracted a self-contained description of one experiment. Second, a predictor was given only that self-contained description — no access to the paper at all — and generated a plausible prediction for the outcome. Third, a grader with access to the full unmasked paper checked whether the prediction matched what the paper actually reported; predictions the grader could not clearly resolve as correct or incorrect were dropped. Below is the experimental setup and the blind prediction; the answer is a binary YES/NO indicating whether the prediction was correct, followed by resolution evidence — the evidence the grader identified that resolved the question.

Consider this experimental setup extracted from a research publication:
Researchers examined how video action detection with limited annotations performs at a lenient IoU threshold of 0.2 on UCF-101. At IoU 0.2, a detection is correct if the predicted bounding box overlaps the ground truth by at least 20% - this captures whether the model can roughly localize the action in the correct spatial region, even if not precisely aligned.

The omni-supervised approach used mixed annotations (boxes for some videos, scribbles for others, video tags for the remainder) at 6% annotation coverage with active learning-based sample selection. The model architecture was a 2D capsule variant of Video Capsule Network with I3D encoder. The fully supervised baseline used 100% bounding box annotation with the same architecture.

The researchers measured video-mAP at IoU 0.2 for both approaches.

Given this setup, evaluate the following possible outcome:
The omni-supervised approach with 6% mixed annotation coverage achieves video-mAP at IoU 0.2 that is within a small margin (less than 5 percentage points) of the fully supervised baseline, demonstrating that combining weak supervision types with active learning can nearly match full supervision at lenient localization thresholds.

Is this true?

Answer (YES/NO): YES